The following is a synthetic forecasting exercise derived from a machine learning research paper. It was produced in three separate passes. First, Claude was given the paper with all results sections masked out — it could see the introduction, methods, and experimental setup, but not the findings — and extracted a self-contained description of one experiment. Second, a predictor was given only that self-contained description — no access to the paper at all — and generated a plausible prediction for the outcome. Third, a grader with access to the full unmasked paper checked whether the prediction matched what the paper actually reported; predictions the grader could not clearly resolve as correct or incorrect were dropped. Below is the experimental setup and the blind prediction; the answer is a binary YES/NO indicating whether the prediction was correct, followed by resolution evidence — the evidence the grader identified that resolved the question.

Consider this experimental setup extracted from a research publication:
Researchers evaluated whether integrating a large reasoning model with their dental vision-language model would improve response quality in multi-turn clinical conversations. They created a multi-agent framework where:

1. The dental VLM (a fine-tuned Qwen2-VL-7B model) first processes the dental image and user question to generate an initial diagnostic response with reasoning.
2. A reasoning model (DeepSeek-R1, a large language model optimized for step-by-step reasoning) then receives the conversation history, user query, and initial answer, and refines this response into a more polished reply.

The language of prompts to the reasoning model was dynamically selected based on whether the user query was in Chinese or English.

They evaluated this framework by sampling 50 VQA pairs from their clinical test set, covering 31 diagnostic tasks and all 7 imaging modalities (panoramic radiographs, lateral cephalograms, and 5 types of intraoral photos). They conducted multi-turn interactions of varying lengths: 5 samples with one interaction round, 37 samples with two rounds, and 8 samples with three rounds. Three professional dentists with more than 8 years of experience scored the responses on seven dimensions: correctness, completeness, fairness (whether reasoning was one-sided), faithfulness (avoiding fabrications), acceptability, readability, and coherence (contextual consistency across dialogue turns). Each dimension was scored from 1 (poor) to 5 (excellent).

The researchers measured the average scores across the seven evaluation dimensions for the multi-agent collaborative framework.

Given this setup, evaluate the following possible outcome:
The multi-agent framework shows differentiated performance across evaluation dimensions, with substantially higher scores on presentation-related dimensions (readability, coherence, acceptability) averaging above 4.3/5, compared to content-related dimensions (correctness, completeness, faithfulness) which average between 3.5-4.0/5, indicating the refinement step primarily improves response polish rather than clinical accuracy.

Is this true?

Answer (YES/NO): NO